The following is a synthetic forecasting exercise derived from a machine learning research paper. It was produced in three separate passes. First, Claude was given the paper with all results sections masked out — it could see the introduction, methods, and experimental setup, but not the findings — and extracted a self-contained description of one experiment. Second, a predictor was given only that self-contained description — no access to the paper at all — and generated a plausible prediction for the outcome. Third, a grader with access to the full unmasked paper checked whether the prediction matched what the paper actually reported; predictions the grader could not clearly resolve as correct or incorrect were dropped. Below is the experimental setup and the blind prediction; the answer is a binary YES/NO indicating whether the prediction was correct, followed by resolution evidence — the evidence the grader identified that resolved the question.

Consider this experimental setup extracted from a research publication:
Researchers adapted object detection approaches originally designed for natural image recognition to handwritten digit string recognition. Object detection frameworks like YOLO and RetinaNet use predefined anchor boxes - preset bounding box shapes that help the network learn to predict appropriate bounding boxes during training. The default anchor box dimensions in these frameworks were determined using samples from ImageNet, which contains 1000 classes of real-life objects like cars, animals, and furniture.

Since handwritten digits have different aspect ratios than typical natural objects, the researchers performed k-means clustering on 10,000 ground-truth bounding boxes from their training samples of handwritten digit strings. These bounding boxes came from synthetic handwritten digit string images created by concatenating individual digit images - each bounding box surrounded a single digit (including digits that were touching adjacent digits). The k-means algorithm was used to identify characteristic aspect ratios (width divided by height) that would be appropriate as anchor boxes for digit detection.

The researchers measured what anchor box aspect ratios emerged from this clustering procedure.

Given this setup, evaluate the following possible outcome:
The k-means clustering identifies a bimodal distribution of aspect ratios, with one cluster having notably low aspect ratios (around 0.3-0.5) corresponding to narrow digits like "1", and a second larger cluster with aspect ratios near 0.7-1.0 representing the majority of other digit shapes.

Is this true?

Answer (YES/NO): NO